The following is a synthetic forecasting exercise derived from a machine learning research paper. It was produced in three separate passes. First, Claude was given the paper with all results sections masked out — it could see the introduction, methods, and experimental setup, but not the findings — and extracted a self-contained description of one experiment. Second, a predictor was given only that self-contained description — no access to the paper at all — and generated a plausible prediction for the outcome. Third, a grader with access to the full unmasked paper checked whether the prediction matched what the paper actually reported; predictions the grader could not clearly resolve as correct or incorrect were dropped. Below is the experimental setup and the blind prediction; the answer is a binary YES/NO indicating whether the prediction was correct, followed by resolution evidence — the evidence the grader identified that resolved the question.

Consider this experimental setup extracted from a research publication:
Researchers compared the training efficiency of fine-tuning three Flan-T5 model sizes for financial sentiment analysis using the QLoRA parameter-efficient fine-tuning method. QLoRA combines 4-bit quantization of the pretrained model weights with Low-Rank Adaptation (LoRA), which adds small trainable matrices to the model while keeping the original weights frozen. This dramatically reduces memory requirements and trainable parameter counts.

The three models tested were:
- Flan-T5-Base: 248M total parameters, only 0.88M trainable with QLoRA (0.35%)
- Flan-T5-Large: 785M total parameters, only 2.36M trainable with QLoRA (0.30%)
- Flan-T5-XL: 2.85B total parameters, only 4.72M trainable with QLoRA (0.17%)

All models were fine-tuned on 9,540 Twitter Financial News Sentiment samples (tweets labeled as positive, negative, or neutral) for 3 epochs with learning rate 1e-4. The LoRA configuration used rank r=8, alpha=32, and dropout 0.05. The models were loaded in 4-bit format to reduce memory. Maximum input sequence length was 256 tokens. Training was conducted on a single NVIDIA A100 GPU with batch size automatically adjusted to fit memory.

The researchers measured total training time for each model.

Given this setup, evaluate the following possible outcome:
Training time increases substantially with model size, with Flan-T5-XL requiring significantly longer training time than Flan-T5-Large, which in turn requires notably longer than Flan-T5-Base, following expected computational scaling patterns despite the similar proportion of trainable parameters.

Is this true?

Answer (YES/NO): NO